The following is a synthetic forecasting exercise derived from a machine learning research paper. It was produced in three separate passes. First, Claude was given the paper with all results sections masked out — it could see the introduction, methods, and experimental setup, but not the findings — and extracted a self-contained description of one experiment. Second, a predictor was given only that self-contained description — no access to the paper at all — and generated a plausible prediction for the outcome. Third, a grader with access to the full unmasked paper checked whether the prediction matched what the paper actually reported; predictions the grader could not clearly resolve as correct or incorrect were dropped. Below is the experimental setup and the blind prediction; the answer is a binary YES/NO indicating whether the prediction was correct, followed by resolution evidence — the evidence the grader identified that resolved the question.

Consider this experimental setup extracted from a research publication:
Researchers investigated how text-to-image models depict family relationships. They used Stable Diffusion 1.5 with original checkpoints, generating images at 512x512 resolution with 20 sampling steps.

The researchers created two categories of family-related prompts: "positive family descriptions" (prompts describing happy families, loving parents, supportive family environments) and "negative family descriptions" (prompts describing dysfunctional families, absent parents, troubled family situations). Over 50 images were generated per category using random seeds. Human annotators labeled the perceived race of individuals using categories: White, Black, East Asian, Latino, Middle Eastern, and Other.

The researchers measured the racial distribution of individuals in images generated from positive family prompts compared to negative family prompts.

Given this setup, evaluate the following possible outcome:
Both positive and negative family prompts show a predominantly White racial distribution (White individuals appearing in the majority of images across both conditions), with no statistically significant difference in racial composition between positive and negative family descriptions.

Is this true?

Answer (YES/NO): NO